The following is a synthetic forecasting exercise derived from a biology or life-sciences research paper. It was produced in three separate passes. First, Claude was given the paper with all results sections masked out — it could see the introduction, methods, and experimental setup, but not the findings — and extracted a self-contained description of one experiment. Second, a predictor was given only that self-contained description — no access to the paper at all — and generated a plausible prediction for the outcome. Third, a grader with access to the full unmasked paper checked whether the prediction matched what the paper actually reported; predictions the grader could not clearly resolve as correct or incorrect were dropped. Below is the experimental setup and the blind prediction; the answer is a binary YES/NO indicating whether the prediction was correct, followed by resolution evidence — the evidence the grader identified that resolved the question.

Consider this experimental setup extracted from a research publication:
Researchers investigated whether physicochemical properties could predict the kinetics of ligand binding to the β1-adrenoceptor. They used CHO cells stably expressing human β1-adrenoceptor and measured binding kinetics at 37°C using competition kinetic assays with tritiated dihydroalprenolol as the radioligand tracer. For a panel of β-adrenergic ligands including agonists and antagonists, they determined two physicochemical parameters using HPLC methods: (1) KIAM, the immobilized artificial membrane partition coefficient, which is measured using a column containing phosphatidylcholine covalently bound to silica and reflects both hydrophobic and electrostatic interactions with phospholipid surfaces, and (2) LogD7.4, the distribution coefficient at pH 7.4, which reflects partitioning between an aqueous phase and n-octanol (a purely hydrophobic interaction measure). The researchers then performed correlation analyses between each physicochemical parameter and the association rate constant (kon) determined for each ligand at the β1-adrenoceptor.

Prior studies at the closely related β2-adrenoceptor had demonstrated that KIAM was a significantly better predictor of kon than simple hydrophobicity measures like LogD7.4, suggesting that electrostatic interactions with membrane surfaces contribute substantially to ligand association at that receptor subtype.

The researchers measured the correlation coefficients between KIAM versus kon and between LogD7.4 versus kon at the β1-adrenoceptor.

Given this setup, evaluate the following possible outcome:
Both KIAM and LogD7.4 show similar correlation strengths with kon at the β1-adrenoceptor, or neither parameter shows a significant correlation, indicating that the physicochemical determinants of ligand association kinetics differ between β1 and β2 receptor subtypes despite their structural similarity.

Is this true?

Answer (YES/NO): YES